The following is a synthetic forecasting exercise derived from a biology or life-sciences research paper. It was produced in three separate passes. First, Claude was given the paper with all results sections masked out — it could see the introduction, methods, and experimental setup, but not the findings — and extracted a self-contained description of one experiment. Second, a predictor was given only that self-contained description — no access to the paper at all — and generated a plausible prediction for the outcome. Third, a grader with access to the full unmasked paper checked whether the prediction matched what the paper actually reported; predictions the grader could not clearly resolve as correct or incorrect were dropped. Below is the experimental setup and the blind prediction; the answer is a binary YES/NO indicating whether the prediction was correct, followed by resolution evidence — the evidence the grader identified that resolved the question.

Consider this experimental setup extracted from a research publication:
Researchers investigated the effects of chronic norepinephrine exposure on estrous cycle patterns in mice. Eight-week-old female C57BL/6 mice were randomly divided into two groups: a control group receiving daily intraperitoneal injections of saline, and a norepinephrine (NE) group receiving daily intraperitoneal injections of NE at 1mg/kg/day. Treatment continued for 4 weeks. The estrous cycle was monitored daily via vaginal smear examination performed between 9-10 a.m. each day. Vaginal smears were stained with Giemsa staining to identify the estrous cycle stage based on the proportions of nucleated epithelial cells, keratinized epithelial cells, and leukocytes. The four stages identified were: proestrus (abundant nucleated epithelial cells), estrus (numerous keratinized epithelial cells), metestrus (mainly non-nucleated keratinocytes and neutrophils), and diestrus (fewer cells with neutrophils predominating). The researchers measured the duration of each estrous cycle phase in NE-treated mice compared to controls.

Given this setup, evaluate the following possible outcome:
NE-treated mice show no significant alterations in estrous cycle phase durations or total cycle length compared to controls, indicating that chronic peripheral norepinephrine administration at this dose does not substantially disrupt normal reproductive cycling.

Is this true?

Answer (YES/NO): NO